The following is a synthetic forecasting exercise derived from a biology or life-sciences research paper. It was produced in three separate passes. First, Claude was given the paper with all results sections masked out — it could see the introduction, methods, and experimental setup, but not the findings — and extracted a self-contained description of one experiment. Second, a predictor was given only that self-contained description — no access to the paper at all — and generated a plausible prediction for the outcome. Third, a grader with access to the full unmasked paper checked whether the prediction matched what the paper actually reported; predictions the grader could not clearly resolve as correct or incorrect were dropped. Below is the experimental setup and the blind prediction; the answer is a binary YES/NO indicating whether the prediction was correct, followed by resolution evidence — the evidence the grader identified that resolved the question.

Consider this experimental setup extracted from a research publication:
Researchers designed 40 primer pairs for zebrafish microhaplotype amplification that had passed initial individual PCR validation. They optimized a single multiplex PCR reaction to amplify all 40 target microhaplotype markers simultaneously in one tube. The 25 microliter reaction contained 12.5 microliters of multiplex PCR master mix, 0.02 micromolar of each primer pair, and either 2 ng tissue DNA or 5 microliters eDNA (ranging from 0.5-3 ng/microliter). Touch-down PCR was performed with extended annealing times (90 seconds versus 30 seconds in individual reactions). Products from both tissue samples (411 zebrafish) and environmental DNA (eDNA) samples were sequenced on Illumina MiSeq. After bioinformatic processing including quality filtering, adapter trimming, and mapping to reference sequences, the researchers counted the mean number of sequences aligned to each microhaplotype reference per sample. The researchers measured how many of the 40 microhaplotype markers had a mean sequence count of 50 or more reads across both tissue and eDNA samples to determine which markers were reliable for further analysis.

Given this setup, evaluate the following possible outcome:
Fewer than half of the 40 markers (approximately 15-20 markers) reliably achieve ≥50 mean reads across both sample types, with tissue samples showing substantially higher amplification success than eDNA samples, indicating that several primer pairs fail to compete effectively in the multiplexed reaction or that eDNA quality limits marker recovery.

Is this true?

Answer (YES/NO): NO